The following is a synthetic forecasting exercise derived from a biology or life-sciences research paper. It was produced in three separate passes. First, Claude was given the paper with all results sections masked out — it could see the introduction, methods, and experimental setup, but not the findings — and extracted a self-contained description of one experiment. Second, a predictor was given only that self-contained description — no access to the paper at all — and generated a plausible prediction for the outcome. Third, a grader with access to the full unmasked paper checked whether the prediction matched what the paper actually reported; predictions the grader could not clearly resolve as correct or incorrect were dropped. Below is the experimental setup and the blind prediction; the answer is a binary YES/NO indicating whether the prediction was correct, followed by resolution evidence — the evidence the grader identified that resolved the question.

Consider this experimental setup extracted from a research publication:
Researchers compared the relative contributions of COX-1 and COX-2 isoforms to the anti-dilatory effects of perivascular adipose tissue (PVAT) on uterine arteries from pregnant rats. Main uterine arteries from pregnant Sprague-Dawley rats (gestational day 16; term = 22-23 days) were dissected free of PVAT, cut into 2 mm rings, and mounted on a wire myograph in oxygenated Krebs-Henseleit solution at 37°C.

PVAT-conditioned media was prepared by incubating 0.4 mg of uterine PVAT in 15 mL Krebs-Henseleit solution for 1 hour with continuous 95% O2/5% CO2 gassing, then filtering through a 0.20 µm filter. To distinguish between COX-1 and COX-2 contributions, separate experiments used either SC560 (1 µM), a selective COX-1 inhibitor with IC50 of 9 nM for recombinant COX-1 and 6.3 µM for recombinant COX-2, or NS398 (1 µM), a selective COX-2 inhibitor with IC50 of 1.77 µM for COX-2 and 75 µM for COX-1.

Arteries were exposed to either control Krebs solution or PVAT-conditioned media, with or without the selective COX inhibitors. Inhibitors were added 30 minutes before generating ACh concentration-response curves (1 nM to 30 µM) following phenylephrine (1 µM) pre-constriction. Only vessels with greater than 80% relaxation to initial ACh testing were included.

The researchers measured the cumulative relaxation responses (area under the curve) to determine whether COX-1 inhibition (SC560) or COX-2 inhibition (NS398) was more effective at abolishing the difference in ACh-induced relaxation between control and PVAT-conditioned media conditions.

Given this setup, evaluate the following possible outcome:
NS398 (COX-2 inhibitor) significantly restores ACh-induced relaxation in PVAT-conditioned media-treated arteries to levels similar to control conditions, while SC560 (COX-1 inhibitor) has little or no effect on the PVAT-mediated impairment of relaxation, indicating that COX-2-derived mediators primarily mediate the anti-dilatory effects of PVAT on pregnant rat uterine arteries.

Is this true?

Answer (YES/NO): NO